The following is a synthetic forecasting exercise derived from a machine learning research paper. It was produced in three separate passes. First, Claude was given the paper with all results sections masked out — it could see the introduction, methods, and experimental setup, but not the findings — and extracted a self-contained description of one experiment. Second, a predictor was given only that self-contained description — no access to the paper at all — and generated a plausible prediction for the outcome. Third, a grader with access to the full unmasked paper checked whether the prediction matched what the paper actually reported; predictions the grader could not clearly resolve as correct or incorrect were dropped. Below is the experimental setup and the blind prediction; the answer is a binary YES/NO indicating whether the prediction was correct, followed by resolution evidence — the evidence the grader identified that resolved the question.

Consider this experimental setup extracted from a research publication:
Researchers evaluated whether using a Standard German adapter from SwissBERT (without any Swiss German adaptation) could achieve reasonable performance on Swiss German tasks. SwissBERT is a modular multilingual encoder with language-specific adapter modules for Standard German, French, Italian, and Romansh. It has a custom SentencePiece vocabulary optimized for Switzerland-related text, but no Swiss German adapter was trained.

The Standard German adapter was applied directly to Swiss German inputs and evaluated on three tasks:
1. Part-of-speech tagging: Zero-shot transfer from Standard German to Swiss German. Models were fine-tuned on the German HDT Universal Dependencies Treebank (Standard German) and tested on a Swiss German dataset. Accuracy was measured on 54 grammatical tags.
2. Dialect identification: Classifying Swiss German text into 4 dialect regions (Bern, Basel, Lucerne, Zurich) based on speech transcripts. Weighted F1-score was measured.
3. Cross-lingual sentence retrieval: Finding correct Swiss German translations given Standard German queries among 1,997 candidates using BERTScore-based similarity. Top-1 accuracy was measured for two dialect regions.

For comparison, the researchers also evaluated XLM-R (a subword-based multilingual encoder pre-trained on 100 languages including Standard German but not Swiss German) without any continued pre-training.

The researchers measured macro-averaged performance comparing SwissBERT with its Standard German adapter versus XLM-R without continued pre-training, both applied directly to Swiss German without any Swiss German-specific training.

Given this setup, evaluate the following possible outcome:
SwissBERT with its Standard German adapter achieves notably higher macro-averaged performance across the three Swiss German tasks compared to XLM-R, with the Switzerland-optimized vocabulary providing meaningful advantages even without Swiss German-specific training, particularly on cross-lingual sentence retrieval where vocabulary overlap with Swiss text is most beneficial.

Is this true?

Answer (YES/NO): NO